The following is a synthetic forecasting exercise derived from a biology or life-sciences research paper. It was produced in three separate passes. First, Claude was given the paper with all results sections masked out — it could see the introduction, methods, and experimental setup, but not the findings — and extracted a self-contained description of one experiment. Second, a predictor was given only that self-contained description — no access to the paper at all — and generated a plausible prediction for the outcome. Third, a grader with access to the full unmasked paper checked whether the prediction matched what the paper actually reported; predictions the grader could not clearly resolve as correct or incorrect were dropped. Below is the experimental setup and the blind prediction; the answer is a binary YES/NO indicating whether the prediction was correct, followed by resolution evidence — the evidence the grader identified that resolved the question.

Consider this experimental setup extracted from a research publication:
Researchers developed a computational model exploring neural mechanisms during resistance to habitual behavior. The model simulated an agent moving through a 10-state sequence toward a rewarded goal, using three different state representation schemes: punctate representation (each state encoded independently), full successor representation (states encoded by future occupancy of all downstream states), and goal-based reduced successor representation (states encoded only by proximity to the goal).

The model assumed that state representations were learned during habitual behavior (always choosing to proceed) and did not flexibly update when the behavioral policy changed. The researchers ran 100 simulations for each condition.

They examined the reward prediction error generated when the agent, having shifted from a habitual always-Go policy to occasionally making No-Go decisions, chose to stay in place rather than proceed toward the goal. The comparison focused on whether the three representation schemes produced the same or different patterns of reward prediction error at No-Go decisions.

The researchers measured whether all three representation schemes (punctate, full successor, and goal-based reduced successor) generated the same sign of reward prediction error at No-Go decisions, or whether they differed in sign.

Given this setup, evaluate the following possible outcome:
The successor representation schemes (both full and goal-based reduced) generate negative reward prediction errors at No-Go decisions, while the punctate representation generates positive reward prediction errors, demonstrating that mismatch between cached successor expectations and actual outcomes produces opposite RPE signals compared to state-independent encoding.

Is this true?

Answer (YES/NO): NO